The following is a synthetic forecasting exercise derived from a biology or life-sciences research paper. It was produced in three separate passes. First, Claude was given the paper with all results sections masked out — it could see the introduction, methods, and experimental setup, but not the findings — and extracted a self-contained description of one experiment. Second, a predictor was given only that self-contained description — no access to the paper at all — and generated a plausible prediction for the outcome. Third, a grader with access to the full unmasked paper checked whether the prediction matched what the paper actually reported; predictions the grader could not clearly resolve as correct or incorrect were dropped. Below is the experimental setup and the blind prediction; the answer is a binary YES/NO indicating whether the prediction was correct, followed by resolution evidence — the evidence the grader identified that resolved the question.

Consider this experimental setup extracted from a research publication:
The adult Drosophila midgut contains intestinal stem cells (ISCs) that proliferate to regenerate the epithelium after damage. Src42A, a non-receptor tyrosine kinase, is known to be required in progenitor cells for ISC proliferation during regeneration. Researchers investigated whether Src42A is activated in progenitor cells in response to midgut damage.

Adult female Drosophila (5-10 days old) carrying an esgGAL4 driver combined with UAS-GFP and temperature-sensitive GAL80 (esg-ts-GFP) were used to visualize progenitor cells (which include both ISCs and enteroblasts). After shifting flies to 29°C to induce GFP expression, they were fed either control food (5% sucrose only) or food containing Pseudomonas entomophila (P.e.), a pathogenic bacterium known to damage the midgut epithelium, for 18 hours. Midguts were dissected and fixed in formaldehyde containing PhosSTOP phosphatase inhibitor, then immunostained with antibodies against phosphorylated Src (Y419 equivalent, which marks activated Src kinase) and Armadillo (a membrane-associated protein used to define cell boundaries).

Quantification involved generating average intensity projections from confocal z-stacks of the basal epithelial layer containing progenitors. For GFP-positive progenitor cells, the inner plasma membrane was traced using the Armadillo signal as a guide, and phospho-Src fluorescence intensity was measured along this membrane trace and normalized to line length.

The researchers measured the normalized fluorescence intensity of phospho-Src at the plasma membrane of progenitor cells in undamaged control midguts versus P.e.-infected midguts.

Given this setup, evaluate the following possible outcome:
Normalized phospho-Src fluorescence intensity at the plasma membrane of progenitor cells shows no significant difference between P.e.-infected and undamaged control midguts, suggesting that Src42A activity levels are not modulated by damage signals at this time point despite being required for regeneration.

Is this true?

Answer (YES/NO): NO